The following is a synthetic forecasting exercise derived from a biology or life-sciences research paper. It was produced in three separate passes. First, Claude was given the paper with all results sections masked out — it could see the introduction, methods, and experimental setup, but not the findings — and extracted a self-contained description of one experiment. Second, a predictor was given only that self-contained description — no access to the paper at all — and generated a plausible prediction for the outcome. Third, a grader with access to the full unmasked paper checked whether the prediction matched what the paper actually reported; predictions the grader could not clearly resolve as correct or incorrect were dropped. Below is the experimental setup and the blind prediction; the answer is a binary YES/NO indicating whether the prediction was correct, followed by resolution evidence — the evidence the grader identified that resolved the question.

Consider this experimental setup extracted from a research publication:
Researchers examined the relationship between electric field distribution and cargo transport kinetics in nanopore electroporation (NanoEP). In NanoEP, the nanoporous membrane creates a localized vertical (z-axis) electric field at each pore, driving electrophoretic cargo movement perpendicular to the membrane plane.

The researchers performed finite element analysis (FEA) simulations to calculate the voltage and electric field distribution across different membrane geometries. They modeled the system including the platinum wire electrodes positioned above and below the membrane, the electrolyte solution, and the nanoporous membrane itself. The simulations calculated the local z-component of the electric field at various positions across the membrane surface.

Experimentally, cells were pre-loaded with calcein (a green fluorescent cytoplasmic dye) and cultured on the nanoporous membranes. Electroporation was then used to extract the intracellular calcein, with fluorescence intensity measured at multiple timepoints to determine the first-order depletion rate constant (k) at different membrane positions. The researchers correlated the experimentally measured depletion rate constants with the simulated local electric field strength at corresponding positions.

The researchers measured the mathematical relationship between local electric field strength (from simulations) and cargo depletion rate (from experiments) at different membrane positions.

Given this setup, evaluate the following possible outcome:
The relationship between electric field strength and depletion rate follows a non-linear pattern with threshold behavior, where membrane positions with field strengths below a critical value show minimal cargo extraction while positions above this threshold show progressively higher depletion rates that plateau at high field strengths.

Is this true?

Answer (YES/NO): NO